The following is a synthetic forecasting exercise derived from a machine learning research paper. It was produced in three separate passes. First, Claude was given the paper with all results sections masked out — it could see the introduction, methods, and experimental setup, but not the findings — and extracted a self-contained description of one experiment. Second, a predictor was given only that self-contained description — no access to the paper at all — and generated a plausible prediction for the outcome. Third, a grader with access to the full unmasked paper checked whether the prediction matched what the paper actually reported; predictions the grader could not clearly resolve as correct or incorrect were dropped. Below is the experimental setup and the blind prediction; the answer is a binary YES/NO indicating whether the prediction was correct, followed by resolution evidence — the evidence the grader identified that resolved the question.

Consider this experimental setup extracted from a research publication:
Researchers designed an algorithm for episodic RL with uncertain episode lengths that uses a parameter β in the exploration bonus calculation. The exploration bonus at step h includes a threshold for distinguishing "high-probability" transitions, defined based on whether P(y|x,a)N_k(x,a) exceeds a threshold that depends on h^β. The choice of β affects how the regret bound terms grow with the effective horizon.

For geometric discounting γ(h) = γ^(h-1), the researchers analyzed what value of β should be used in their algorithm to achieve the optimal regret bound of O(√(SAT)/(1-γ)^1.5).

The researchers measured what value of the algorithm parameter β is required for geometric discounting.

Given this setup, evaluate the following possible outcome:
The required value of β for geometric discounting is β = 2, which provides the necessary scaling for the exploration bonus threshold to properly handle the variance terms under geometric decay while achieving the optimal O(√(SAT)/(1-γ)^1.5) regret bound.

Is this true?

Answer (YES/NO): NO